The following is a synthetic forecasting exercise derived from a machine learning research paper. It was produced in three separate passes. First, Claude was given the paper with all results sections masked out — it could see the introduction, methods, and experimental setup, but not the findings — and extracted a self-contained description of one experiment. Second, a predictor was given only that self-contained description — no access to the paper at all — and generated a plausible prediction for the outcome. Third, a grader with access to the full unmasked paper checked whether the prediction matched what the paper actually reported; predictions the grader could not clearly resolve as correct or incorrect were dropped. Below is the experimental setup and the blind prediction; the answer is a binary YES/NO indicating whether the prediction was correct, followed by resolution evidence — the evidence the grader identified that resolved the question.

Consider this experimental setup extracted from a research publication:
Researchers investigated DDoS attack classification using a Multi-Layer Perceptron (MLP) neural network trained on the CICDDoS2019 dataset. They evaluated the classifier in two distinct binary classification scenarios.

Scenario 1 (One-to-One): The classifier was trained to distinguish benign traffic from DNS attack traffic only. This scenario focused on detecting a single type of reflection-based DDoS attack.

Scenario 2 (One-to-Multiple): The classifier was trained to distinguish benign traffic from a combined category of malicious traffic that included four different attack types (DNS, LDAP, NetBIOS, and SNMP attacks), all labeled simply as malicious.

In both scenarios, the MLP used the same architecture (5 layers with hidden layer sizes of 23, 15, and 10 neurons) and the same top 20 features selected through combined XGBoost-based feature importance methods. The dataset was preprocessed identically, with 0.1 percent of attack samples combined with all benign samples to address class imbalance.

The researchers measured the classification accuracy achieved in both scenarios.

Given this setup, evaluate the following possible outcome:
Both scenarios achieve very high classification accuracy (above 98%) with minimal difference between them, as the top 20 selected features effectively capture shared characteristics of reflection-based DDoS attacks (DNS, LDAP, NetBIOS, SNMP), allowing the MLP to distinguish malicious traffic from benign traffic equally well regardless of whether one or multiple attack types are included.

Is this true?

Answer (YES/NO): YES